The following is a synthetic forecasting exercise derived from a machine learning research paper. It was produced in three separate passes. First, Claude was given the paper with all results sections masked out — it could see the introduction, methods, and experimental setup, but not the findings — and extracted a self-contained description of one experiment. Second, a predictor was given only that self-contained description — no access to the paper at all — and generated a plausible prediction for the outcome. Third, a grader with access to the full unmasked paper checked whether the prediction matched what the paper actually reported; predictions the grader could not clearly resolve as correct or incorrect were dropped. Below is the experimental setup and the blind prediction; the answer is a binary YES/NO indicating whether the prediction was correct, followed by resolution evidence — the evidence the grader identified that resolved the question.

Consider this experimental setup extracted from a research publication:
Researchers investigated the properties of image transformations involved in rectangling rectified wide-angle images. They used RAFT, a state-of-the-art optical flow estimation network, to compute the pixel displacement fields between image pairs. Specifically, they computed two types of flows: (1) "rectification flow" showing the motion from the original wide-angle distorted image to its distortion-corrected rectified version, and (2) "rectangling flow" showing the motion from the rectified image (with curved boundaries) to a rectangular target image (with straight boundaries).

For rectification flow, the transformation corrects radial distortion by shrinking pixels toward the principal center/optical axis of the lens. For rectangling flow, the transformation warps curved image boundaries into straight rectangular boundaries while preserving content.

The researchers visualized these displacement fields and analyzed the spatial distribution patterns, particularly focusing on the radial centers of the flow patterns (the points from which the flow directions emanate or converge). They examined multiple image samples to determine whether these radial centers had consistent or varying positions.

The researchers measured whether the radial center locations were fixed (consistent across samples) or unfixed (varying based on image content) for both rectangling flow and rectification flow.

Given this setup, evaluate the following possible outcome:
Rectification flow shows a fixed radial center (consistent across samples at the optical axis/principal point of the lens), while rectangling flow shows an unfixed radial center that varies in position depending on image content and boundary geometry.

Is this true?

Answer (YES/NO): YES